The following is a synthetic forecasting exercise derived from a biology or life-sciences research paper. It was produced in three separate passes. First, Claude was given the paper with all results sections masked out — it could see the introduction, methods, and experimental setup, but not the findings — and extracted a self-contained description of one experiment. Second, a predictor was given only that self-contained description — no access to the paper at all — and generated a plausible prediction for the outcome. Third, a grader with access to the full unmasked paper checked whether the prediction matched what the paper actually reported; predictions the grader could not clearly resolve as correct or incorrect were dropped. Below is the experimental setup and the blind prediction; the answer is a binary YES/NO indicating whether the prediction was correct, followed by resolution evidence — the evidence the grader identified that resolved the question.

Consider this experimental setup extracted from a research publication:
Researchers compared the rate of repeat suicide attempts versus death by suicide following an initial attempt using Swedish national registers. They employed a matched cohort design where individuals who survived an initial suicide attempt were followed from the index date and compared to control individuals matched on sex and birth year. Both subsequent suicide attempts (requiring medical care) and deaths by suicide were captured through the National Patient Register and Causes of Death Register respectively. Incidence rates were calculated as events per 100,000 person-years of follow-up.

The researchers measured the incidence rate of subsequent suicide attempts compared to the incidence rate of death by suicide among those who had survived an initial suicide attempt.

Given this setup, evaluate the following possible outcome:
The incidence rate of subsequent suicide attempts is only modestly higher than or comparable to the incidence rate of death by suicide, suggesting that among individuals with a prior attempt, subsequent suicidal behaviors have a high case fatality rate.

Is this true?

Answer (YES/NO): NO